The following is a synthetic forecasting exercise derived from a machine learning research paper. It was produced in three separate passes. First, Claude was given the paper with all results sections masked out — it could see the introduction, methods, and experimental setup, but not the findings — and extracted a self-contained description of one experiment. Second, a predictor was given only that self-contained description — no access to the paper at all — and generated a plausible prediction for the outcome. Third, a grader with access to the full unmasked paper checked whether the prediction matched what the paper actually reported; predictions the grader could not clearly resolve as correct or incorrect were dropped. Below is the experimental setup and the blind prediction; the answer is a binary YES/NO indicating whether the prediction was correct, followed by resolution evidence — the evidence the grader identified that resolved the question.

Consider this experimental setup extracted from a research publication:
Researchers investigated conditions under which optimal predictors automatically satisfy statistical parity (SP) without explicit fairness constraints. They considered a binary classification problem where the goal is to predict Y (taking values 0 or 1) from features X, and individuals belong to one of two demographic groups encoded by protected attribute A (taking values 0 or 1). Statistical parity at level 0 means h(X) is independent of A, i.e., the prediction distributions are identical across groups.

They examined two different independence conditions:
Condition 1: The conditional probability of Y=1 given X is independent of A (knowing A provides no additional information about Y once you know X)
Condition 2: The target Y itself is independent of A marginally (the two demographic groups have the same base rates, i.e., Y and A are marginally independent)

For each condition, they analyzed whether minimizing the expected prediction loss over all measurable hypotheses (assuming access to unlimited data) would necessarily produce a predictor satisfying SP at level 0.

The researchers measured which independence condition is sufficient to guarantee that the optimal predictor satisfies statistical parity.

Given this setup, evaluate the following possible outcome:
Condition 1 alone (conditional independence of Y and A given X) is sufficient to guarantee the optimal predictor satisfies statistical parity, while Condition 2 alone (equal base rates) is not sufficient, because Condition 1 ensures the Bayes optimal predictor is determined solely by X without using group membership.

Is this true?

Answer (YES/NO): YES